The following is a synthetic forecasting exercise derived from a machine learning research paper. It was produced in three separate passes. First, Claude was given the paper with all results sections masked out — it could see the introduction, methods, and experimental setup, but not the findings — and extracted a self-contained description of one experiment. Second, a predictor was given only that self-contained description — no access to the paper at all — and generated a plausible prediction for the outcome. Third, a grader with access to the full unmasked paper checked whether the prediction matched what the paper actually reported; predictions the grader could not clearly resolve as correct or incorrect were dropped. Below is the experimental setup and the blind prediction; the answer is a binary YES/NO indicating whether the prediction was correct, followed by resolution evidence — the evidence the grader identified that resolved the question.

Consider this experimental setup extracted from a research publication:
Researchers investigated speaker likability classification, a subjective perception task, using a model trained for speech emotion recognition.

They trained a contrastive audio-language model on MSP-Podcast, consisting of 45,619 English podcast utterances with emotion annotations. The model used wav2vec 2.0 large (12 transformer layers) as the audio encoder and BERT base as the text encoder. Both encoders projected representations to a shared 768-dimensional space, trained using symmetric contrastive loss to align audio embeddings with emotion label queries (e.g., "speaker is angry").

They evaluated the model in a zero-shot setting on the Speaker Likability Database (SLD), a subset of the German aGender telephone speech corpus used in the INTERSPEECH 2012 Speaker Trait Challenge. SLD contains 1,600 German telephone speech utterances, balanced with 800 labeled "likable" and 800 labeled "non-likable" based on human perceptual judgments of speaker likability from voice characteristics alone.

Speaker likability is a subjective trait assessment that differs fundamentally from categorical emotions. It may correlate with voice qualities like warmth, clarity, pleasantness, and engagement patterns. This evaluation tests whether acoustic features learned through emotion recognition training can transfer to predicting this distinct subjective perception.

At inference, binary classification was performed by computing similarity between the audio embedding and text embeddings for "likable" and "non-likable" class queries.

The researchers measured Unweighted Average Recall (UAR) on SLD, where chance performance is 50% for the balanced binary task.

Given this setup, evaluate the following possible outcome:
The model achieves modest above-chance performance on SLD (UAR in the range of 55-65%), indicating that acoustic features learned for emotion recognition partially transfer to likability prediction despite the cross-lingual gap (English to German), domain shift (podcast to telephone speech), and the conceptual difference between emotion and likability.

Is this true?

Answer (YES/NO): YES